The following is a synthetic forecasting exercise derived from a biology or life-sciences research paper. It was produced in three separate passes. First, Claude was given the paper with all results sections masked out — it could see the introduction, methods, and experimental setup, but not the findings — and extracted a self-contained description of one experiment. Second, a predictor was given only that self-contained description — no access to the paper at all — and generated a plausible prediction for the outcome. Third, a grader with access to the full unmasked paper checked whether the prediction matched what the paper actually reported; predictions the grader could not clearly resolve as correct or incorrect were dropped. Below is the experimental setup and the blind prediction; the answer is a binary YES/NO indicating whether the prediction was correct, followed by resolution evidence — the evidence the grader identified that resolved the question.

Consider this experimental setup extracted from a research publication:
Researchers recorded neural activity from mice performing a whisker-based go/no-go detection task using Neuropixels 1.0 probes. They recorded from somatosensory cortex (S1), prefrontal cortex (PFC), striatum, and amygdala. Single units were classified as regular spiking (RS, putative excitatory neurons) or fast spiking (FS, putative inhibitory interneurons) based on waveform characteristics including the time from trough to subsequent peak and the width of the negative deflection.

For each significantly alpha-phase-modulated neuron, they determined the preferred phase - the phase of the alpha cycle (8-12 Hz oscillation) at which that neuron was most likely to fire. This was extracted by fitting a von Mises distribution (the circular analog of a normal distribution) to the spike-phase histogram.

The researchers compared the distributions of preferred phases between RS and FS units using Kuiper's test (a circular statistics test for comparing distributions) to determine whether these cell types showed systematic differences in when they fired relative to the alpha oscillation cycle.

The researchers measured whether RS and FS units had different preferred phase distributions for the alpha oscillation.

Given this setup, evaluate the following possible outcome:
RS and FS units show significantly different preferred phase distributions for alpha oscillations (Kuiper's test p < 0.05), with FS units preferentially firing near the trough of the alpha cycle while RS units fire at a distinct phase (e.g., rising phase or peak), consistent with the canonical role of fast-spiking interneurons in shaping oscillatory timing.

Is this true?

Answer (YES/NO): NO